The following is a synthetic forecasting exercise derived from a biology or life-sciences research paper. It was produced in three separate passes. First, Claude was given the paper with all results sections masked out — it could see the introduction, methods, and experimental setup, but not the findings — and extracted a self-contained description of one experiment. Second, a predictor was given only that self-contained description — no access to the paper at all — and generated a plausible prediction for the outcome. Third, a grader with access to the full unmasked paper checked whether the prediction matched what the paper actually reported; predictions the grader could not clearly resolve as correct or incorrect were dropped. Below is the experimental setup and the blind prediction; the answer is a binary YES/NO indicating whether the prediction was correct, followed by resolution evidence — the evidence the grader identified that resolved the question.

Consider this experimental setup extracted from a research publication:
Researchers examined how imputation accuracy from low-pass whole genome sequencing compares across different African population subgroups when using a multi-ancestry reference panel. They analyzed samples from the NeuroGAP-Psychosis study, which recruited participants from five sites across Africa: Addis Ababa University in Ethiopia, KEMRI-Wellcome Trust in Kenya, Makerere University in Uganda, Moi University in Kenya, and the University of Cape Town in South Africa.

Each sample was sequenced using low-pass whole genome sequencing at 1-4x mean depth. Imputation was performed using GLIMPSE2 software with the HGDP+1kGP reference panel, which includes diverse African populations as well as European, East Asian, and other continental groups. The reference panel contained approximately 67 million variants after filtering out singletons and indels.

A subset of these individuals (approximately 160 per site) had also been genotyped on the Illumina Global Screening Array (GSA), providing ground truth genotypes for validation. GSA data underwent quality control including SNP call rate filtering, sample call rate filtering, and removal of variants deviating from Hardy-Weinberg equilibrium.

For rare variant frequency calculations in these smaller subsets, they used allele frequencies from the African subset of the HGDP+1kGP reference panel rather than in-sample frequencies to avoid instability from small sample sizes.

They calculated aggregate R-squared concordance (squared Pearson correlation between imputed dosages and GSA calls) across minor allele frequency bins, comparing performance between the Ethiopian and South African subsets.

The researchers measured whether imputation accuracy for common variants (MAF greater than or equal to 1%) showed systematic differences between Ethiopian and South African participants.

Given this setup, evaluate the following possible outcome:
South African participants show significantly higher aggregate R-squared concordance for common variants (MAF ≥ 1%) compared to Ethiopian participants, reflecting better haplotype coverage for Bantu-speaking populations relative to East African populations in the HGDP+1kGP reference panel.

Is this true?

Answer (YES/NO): NO